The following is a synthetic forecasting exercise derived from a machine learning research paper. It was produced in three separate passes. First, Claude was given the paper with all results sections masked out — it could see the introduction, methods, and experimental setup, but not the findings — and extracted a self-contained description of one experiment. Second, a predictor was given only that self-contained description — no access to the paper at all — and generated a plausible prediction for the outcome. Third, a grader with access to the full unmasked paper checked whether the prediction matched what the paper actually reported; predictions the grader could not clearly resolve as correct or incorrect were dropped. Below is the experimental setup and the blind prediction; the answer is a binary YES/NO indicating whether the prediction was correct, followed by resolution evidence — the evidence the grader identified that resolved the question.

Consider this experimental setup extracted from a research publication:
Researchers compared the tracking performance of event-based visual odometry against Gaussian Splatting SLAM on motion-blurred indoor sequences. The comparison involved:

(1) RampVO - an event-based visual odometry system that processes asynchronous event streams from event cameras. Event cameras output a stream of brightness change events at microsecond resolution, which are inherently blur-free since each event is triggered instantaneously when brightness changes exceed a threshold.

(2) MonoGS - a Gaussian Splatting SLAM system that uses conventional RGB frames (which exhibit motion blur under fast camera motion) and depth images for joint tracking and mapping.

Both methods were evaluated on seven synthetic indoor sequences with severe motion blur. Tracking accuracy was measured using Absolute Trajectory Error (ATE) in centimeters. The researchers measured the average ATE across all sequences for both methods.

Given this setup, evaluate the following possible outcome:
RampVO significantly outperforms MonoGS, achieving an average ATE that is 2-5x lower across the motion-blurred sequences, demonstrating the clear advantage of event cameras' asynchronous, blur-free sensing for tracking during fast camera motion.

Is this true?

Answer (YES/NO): NO